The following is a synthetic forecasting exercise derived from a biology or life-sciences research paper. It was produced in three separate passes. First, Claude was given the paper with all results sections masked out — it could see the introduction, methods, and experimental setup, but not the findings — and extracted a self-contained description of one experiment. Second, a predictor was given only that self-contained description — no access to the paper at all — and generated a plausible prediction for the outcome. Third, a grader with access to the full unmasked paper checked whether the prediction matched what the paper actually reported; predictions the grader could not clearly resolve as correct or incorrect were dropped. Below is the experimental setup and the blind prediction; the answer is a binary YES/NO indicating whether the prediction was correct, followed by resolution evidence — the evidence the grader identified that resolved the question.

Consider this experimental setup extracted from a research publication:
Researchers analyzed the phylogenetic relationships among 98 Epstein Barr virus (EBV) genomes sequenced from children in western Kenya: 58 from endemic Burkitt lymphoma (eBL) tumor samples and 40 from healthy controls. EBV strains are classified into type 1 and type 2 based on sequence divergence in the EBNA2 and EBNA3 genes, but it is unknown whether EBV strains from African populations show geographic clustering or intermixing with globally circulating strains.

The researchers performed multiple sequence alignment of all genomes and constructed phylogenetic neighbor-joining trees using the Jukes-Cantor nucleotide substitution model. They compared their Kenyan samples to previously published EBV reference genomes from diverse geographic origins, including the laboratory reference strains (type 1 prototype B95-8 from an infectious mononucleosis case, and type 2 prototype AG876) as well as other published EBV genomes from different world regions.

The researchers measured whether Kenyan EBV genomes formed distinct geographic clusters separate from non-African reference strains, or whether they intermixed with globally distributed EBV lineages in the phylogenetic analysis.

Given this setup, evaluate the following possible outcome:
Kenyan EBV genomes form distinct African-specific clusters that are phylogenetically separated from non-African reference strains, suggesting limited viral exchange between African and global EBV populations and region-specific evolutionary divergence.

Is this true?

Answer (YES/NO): NO